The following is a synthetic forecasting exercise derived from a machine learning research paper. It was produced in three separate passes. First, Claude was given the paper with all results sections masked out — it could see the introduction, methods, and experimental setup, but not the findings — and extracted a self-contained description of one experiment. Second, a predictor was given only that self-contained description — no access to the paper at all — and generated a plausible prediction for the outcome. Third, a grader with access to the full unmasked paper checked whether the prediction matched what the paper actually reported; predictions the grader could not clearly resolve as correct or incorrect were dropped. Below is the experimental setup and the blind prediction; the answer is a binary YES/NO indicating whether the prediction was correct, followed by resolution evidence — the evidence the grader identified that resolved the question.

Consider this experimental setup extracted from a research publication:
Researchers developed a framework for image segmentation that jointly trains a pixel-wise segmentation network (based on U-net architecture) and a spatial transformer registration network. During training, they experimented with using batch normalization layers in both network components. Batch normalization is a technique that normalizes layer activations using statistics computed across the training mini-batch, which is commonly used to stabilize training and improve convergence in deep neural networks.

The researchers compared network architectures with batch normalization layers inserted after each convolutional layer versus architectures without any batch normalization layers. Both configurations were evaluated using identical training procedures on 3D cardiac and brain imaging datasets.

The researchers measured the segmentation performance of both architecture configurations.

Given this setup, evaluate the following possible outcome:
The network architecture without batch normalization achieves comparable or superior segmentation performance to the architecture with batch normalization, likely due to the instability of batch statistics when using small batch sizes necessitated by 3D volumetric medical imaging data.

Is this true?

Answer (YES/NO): YES